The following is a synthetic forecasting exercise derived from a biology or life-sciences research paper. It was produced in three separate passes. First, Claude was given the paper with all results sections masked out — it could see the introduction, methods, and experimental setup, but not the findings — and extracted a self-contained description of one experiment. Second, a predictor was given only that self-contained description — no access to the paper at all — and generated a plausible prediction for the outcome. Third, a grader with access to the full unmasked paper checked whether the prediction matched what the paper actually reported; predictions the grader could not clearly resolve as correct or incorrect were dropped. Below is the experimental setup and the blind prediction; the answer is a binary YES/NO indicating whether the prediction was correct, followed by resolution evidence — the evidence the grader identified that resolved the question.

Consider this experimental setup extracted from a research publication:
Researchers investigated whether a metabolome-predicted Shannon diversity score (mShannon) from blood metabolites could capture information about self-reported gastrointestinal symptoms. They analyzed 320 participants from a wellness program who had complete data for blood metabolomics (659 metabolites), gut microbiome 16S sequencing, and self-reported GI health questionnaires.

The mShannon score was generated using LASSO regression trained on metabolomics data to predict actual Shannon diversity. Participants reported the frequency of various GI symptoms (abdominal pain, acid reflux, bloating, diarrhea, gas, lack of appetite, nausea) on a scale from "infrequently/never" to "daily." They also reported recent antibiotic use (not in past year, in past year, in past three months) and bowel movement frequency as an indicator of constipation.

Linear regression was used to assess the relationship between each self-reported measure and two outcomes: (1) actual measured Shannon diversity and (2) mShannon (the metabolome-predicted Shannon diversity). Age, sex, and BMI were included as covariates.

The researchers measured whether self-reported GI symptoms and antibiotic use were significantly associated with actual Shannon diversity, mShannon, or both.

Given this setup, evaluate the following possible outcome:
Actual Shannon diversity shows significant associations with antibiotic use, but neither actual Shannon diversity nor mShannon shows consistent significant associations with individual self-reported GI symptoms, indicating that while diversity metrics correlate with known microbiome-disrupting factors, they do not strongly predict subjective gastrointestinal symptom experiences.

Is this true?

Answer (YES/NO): NO